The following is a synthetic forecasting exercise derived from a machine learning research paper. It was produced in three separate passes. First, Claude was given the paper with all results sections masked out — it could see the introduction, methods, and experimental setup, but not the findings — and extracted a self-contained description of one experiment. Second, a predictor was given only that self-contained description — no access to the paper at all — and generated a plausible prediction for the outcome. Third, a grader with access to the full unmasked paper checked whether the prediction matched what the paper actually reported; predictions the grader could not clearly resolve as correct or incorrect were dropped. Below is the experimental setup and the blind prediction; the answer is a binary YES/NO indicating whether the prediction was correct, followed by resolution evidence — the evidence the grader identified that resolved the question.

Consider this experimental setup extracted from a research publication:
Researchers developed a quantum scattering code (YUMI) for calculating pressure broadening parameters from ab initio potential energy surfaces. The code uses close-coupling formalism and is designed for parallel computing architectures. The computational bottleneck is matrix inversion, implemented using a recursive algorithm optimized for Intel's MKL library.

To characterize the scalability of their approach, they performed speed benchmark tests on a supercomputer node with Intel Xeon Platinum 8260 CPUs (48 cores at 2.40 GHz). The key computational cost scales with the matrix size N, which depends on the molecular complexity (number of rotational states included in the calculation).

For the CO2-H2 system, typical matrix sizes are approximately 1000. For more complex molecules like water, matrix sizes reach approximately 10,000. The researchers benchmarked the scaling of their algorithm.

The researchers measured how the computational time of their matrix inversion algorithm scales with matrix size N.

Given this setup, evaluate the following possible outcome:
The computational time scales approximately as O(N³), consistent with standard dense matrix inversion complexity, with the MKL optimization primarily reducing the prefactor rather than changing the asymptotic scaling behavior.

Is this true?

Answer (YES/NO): NO